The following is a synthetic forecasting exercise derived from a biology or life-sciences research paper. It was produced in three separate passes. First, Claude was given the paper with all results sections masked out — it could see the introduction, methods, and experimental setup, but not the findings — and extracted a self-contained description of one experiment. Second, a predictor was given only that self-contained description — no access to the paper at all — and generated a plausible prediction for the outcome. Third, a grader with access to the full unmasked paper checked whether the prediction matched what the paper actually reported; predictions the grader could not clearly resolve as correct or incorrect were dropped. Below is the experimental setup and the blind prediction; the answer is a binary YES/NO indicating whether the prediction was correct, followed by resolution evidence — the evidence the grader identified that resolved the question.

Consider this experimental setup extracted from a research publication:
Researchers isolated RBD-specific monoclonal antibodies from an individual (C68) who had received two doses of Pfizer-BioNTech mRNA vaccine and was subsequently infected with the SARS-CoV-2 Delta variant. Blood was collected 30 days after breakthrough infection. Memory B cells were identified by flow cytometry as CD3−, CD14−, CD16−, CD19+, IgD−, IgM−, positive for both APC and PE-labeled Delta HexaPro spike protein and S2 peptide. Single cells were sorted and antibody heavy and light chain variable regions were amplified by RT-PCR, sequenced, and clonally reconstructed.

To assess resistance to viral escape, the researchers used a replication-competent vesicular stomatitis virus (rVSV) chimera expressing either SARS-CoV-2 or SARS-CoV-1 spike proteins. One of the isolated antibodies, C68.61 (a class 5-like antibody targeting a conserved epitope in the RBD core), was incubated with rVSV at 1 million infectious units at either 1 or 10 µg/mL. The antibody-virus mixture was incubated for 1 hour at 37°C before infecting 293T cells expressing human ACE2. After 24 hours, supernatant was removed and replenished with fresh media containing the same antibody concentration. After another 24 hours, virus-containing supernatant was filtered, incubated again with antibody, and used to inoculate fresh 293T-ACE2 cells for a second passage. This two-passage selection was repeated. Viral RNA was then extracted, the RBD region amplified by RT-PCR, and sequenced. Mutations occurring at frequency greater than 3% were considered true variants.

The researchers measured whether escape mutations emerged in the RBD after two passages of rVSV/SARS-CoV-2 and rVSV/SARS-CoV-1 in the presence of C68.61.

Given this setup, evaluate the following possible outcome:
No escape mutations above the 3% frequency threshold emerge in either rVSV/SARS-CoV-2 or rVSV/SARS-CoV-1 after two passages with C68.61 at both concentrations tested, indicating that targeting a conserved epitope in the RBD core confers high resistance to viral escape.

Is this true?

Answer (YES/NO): YES